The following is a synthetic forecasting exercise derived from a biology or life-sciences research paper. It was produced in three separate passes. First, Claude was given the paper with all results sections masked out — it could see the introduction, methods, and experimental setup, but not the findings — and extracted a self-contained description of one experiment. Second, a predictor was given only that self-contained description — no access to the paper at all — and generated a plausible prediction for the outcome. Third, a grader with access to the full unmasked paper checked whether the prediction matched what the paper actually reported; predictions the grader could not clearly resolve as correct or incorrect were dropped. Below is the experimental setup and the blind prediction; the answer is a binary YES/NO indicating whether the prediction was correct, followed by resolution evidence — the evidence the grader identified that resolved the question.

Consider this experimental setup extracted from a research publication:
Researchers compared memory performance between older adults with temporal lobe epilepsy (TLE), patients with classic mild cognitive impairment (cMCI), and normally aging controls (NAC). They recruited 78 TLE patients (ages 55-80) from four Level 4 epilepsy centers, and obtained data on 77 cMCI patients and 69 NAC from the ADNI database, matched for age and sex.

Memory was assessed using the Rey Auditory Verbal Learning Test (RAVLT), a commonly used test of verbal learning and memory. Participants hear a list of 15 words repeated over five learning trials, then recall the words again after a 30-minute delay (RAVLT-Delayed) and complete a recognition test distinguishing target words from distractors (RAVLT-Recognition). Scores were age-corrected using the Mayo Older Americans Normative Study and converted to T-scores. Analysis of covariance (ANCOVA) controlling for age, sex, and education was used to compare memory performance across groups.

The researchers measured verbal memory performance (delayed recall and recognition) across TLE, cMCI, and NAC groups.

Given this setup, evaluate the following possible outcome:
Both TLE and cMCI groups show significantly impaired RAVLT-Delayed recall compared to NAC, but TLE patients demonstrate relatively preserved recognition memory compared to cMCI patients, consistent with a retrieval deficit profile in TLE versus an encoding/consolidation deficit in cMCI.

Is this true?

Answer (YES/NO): NO